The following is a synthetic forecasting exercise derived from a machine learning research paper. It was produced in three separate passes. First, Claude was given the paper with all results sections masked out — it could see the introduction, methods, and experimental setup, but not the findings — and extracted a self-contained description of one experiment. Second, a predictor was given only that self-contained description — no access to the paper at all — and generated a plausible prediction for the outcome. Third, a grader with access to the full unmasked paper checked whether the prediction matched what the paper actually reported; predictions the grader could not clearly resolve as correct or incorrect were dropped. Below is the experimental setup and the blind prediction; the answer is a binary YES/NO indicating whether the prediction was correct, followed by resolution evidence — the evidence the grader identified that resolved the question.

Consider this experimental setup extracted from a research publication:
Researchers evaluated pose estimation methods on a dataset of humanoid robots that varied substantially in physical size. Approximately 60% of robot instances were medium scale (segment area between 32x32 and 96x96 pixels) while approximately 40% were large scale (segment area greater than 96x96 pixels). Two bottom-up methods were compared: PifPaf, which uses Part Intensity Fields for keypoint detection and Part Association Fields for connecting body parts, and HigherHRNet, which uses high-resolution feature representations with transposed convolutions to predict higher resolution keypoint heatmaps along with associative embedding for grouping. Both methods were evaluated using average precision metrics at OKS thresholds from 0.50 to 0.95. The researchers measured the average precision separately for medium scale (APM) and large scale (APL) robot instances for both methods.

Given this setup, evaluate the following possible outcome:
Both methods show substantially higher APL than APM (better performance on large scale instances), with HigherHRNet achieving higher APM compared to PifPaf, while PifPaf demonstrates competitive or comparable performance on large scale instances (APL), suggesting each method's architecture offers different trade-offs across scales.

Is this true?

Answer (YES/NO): NO